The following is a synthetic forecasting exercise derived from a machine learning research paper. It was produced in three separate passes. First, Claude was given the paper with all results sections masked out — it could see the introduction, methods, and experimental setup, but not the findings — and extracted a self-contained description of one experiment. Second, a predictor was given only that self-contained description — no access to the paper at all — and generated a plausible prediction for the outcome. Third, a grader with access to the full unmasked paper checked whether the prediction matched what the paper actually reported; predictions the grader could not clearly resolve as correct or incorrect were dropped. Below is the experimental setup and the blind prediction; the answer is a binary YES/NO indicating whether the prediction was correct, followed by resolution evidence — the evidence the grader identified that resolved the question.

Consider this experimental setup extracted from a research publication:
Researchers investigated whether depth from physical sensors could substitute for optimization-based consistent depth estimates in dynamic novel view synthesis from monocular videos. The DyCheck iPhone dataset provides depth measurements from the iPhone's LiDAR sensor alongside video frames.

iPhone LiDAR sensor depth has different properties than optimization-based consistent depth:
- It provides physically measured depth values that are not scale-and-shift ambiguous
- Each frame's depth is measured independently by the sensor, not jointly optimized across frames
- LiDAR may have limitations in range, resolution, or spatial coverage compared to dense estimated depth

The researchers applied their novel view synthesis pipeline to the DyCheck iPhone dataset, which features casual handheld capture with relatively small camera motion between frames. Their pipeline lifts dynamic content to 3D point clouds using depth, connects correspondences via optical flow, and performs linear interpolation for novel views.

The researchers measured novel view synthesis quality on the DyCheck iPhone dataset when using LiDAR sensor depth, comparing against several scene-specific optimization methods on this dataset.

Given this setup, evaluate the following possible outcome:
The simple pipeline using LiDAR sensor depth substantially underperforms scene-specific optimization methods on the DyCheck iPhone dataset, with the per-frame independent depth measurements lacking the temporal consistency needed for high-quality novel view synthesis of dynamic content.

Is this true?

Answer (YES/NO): NO